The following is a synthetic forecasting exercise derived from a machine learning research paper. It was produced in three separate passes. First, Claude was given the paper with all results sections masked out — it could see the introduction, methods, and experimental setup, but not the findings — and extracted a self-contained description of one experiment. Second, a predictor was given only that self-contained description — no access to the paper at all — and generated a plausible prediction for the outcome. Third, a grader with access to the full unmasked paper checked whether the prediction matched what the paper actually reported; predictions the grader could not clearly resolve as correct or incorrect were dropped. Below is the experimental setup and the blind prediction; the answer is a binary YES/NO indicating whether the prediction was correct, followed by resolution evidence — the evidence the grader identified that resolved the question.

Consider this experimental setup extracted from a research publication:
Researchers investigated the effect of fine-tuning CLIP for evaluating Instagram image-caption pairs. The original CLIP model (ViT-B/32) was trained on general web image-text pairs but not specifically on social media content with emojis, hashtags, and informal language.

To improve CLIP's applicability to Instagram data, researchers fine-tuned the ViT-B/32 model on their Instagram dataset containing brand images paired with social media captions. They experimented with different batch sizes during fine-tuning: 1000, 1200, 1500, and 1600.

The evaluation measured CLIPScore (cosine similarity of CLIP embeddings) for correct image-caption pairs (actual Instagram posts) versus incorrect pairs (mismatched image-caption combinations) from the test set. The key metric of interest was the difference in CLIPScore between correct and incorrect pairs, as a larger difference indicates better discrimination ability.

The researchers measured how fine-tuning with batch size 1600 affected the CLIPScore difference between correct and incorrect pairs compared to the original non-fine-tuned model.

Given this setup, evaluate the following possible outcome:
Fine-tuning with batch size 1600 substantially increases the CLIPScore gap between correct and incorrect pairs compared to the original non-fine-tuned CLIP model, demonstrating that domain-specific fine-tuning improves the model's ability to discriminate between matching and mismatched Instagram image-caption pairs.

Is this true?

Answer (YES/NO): YES